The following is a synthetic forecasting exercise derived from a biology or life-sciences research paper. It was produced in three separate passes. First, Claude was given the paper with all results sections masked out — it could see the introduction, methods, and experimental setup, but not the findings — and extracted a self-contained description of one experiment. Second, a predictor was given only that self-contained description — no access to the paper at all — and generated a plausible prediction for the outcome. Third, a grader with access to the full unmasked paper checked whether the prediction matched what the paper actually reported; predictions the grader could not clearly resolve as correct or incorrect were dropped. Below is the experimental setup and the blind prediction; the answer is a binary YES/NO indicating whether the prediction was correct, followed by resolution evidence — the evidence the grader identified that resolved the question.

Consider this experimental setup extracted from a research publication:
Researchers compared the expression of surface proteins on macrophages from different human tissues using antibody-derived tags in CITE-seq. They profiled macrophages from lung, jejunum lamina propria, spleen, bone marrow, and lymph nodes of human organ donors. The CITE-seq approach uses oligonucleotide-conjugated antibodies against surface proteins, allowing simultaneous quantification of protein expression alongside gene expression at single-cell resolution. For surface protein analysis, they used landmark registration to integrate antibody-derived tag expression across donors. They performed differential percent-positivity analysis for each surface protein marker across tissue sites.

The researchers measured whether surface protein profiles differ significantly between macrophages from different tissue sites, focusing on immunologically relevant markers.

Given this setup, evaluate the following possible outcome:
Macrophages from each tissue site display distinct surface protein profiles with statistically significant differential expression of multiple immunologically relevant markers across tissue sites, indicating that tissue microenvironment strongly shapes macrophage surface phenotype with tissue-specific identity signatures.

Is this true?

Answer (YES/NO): YES